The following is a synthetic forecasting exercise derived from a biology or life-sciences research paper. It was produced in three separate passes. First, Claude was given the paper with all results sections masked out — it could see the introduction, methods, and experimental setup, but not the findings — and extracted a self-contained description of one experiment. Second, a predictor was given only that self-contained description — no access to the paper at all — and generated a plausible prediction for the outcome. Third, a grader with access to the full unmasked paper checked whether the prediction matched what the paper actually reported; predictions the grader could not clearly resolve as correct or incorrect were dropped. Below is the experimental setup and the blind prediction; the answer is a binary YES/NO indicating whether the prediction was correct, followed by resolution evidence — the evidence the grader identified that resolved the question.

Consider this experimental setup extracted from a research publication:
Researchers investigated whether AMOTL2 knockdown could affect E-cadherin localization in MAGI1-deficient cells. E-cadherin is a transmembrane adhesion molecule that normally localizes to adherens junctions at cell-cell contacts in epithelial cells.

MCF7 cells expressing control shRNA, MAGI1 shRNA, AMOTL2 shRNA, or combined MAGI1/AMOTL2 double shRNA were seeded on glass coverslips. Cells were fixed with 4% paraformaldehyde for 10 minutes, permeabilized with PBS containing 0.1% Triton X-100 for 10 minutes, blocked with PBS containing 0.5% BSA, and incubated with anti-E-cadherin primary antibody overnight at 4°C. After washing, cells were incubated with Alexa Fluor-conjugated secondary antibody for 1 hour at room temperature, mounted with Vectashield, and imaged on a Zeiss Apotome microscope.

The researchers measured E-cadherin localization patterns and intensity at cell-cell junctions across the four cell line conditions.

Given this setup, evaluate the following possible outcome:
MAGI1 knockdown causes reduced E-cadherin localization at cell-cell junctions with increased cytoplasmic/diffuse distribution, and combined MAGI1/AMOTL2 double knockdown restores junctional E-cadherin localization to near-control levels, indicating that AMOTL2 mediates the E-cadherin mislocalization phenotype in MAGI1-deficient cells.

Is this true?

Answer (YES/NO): NO